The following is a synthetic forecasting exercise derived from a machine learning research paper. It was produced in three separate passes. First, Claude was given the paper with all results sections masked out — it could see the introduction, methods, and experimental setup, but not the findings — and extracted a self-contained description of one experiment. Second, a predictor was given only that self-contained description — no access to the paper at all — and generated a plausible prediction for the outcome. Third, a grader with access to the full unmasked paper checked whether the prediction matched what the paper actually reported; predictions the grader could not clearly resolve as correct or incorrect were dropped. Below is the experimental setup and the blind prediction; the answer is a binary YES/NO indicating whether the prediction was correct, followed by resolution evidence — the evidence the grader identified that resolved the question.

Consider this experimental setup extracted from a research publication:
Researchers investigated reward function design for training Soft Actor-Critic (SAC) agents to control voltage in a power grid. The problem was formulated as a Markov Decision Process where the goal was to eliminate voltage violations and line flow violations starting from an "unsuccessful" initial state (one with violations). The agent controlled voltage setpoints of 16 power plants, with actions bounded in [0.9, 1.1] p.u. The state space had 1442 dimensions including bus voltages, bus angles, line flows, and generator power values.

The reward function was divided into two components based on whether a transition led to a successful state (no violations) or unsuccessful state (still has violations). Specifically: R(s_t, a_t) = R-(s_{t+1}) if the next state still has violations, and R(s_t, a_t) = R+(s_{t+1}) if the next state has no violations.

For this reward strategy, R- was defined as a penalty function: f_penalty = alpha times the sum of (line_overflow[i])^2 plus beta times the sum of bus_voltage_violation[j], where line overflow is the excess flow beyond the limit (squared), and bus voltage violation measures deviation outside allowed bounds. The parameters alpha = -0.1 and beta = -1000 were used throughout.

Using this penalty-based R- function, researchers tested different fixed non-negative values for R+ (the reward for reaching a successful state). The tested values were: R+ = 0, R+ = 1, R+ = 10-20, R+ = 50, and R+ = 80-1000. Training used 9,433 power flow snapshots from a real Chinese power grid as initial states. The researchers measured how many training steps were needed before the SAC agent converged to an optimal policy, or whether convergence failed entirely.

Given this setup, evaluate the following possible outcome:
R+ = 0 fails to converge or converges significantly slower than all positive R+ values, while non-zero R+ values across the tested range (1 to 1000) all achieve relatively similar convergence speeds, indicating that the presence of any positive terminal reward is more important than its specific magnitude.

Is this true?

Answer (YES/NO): NO